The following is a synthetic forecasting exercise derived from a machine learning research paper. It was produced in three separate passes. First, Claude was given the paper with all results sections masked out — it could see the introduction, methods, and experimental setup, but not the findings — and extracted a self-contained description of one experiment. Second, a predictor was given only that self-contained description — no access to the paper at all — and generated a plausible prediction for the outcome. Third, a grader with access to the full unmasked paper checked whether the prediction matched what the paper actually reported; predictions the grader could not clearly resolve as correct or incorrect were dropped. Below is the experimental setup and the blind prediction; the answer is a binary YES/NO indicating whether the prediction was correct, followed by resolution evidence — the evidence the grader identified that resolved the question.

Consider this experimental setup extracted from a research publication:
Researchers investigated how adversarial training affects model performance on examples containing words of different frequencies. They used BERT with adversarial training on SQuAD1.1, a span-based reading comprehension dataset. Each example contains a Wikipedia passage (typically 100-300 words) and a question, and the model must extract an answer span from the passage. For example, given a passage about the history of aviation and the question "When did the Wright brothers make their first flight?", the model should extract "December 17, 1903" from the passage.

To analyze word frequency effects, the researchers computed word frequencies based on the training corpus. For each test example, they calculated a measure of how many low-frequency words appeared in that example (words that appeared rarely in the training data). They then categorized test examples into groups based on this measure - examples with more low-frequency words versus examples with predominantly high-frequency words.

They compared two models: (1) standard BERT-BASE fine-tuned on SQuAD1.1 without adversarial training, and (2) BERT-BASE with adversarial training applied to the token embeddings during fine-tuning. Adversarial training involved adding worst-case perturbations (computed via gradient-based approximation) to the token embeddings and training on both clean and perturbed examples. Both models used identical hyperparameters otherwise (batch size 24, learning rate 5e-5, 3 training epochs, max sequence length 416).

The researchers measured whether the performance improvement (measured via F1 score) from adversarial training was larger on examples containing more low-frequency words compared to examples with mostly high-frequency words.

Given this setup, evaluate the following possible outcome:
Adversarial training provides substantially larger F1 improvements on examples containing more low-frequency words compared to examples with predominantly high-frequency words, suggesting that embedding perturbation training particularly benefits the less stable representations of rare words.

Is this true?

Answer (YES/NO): YES